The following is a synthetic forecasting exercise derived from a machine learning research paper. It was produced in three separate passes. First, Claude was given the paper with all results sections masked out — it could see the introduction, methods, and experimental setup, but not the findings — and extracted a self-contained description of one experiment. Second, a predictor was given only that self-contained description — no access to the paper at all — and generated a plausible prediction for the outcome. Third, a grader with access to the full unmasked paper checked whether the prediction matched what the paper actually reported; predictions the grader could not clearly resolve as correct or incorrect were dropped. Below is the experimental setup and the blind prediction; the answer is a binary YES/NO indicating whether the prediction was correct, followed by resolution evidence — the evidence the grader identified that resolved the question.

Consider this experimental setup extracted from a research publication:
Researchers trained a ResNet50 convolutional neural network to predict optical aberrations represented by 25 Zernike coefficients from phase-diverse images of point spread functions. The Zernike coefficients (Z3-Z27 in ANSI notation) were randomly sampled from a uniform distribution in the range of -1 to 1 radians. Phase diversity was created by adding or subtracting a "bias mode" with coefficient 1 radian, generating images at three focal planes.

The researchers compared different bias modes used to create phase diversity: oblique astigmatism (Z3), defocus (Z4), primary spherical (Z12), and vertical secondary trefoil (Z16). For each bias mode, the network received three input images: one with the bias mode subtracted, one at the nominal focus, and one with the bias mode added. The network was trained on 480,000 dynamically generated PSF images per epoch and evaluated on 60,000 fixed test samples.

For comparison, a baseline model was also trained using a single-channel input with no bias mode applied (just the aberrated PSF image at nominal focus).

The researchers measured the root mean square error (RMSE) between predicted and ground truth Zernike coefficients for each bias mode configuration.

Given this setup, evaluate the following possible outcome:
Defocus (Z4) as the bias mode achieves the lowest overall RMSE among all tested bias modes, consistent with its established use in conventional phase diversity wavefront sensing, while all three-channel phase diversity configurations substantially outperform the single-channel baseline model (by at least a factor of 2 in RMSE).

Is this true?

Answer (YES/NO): NO